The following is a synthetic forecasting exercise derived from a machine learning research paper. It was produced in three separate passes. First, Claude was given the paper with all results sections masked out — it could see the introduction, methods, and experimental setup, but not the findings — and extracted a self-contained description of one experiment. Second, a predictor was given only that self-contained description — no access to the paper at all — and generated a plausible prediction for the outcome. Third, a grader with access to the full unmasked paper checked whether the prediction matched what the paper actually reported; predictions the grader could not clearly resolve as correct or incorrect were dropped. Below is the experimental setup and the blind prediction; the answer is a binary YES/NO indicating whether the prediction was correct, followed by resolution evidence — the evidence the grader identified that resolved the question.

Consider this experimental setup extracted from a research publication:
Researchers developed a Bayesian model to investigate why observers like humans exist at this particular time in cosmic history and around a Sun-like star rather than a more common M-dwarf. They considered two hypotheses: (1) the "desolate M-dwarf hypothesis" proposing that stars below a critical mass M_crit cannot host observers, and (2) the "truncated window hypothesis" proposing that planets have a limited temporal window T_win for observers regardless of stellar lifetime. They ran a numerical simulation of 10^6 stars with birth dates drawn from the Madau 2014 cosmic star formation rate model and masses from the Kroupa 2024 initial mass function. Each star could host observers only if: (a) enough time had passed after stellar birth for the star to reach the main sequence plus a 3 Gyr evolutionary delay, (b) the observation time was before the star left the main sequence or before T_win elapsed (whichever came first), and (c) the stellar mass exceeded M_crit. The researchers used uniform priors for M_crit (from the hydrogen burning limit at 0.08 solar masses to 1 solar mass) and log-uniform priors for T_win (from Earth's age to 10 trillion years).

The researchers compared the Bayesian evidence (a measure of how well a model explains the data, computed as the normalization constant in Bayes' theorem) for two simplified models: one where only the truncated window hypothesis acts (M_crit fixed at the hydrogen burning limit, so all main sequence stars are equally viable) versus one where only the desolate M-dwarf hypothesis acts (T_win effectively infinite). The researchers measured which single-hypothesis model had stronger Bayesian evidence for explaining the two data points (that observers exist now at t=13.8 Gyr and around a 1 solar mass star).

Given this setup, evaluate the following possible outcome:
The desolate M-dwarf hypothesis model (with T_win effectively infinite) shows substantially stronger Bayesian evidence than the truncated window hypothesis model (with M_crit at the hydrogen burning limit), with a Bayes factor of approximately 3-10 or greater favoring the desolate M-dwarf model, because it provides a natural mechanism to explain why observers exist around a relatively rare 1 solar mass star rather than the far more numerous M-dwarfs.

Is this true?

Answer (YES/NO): YES